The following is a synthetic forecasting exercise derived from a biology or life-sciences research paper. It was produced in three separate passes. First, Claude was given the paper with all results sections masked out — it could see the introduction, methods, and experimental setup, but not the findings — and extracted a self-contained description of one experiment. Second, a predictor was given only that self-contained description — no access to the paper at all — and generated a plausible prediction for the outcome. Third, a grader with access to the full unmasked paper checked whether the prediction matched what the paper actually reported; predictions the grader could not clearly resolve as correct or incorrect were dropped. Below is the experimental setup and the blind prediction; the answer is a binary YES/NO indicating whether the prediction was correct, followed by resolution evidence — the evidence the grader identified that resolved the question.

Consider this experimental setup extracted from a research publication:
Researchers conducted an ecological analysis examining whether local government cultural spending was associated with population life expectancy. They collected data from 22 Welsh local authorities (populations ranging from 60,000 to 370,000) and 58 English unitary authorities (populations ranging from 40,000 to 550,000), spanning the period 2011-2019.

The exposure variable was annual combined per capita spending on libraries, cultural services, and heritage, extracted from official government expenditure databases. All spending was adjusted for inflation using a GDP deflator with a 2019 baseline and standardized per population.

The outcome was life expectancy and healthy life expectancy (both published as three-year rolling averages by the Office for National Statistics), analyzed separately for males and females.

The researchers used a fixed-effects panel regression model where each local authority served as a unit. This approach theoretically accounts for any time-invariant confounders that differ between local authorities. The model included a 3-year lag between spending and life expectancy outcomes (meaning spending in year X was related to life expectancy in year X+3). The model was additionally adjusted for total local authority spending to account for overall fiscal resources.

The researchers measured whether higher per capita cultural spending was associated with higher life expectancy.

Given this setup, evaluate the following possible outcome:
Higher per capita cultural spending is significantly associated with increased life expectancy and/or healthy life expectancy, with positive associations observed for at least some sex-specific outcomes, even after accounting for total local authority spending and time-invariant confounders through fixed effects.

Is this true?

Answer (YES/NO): NO